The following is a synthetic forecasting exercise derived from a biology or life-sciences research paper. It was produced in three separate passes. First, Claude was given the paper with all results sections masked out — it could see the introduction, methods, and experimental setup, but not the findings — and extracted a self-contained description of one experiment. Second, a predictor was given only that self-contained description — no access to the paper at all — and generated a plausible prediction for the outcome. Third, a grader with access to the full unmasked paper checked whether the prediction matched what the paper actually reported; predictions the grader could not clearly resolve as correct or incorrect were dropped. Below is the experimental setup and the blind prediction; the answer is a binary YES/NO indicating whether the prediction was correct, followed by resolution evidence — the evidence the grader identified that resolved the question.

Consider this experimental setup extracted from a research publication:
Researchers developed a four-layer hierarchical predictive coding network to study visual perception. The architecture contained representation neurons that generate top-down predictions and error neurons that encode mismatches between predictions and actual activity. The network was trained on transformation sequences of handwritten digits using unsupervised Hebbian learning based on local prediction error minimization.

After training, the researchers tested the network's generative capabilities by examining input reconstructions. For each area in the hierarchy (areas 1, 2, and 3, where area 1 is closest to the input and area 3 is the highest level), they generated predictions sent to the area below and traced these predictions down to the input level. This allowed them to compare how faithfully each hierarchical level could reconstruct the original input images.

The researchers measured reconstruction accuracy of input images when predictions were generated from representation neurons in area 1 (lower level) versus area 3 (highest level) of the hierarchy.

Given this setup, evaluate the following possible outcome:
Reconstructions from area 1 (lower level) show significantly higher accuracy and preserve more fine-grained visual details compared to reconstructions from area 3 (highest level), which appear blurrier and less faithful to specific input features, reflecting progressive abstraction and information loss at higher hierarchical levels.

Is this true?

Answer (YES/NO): YES